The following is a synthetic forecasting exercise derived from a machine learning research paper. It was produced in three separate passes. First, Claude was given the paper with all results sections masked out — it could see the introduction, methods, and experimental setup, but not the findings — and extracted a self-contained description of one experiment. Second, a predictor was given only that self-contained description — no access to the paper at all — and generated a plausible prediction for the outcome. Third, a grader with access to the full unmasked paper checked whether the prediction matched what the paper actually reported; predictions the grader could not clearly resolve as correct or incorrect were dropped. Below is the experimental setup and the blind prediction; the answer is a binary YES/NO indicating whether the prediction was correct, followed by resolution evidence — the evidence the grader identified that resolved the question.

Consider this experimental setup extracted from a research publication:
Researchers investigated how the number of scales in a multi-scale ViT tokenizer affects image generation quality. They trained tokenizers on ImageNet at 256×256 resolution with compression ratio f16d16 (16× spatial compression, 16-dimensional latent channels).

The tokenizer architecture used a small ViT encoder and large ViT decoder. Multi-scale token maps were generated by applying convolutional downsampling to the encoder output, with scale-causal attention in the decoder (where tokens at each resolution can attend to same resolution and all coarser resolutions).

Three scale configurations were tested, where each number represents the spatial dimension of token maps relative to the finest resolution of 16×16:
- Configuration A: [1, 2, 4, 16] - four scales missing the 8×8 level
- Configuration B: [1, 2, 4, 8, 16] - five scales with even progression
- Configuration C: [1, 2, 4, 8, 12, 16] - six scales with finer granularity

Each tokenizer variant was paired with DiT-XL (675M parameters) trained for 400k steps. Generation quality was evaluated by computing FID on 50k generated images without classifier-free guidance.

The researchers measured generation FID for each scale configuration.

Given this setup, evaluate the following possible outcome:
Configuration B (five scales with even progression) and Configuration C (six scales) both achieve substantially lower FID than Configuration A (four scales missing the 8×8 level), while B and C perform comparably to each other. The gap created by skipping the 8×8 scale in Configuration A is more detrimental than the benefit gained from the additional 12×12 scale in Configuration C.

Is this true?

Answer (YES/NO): NO